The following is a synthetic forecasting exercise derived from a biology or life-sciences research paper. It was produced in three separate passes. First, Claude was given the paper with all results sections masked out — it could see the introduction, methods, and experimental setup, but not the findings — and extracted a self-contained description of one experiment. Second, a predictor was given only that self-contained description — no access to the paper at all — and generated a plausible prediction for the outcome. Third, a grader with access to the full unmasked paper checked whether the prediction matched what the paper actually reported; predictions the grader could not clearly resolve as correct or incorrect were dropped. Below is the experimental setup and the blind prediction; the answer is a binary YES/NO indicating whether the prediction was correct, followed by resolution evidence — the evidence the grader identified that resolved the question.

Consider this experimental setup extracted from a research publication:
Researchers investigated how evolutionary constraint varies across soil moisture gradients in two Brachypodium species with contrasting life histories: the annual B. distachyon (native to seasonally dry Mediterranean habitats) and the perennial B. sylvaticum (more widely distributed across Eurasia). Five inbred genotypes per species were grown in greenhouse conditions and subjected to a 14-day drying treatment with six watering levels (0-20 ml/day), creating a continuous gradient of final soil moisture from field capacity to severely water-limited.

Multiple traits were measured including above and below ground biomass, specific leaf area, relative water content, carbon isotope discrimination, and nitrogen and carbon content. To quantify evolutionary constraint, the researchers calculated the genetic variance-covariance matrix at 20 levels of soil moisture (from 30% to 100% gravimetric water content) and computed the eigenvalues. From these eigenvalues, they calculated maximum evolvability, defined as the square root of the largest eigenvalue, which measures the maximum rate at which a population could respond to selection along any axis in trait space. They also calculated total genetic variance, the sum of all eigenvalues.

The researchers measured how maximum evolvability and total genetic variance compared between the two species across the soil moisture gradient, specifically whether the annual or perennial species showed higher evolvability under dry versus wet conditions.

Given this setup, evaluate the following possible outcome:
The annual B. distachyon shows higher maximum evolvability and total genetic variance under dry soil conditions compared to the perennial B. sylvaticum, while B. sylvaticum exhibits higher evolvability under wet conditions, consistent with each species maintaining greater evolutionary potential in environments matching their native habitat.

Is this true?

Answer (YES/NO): NO